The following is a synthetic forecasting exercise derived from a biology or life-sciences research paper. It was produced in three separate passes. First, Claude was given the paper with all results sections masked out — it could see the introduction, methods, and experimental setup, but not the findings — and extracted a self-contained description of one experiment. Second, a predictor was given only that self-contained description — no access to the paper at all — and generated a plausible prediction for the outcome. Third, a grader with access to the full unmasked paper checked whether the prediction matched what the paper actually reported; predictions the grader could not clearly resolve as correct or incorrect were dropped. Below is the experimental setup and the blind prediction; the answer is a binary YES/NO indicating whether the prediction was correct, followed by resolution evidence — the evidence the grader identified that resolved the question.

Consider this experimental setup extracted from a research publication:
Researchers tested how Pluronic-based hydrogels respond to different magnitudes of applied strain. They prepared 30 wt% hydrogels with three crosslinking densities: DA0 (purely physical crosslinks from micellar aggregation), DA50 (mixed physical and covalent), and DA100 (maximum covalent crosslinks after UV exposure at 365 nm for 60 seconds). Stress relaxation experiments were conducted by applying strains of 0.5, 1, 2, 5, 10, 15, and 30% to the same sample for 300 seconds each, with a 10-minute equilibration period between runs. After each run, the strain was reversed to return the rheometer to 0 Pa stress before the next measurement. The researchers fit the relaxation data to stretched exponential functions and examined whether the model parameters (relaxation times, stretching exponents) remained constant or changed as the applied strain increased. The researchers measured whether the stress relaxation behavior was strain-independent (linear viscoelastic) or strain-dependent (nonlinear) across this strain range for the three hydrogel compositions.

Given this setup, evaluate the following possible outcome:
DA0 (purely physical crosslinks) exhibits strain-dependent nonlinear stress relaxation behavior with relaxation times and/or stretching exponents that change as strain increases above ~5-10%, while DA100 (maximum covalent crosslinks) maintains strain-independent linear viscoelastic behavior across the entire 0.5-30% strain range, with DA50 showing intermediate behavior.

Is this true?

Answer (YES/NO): NO